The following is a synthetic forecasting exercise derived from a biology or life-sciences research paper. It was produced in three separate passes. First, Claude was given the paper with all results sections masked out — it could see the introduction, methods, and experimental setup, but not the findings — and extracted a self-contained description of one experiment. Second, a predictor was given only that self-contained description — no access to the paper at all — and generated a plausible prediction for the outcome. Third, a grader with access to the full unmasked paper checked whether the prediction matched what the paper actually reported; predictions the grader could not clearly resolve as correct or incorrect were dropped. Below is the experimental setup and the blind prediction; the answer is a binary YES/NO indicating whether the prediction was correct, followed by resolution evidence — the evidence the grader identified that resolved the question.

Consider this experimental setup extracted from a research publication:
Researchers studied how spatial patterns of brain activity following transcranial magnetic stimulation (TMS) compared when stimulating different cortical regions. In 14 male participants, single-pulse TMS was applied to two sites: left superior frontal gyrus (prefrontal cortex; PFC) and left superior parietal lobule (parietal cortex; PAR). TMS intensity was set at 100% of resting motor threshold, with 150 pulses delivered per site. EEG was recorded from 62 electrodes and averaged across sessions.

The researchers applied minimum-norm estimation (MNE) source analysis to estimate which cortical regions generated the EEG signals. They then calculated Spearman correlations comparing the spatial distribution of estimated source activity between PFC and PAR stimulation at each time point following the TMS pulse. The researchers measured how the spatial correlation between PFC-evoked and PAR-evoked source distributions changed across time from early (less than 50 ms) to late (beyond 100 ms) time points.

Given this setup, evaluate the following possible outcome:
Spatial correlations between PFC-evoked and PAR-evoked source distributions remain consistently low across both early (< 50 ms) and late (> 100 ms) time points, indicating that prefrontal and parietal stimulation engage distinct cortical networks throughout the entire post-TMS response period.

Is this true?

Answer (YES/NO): NO